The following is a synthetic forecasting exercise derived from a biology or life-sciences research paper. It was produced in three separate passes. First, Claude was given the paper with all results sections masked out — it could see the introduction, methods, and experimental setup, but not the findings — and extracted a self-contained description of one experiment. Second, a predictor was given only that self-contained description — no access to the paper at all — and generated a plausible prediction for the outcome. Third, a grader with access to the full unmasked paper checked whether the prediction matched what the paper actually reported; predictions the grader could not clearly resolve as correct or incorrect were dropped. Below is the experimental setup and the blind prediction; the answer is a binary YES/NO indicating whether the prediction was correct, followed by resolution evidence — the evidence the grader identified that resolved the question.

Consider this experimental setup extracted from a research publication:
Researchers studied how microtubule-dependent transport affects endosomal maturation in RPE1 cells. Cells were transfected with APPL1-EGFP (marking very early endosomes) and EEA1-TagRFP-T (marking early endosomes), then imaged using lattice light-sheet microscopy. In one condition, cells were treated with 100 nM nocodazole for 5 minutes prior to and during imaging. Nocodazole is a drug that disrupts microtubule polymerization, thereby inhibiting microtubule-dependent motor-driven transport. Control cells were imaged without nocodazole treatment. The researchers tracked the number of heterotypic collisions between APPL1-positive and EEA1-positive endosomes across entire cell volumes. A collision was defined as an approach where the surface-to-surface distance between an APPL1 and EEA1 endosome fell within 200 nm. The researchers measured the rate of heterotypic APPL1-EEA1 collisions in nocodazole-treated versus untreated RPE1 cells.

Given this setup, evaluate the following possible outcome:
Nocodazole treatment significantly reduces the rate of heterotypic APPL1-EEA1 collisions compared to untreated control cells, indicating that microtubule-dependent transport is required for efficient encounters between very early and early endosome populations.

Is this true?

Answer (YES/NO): YES